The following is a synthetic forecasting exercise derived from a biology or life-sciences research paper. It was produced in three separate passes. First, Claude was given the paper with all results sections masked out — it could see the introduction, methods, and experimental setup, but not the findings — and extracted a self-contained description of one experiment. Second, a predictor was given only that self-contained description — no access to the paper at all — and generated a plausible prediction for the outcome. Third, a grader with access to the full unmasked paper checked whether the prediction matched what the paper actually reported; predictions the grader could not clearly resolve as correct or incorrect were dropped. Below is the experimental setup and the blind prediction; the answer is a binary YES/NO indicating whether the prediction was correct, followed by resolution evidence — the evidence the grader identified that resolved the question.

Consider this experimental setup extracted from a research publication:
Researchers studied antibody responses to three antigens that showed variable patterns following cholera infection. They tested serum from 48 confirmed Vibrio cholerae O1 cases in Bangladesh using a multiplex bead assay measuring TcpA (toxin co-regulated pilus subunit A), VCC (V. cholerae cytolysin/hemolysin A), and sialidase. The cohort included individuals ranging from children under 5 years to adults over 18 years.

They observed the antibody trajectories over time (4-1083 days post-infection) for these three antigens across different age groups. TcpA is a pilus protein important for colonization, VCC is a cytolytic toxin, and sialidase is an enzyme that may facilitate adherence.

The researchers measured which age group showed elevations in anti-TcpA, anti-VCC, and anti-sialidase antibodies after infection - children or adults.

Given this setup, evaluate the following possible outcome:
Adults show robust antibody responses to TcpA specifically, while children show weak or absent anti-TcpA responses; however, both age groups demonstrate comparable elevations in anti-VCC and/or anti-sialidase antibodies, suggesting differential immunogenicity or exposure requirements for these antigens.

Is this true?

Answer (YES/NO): NO